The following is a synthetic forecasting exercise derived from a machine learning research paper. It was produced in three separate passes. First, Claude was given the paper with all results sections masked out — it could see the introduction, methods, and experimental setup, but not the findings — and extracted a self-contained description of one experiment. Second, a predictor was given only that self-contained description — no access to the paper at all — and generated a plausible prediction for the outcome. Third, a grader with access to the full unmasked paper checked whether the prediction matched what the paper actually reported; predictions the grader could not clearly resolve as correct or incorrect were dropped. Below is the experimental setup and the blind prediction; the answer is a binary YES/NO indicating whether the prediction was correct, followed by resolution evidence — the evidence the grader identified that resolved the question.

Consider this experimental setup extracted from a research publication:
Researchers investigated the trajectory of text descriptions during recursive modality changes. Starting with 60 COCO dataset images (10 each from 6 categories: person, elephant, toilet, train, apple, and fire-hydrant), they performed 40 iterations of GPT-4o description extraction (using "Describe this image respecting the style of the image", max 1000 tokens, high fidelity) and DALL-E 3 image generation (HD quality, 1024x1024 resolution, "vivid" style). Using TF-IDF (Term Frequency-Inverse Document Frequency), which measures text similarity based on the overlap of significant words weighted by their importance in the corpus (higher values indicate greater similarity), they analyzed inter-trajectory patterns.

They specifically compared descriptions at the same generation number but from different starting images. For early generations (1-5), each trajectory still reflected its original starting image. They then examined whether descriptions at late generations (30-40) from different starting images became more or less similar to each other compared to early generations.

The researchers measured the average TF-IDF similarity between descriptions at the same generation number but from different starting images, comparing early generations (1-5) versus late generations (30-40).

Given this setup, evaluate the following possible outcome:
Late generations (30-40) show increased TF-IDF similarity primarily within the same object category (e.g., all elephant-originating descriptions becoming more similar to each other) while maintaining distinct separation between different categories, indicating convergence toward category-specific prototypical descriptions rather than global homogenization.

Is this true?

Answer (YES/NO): NO